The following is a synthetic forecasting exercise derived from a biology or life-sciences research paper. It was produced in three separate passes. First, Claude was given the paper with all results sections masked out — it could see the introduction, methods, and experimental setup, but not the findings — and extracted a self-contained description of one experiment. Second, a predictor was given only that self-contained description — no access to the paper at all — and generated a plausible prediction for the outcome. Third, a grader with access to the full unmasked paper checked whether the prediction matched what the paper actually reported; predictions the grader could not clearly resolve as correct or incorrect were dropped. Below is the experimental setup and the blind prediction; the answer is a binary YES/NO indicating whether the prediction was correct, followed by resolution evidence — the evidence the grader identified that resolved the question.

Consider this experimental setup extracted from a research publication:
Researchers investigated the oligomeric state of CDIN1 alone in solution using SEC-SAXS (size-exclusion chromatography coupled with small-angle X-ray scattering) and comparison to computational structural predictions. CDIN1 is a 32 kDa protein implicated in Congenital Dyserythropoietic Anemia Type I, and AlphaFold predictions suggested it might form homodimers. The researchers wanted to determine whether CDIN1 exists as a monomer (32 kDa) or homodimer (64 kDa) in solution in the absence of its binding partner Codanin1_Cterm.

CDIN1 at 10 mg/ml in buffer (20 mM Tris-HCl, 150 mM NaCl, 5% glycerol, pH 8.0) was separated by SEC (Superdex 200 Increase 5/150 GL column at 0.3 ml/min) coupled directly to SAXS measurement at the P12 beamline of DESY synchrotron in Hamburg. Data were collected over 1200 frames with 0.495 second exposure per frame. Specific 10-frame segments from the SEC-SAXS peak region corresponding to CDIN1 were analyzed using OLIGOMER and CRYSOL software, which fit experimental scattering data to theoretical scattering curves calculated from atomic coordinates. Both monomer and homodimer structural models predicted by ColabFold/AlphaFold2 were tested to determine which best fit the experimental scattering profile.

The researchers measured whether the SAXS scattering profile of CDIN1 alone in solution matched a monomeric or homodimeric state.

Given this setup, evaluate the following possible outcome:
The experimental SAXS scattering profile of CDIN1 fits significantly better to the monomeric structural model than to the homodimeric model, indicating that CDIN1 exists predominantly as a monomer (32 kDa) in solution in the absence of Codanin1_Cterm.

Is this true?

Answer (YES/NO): NO